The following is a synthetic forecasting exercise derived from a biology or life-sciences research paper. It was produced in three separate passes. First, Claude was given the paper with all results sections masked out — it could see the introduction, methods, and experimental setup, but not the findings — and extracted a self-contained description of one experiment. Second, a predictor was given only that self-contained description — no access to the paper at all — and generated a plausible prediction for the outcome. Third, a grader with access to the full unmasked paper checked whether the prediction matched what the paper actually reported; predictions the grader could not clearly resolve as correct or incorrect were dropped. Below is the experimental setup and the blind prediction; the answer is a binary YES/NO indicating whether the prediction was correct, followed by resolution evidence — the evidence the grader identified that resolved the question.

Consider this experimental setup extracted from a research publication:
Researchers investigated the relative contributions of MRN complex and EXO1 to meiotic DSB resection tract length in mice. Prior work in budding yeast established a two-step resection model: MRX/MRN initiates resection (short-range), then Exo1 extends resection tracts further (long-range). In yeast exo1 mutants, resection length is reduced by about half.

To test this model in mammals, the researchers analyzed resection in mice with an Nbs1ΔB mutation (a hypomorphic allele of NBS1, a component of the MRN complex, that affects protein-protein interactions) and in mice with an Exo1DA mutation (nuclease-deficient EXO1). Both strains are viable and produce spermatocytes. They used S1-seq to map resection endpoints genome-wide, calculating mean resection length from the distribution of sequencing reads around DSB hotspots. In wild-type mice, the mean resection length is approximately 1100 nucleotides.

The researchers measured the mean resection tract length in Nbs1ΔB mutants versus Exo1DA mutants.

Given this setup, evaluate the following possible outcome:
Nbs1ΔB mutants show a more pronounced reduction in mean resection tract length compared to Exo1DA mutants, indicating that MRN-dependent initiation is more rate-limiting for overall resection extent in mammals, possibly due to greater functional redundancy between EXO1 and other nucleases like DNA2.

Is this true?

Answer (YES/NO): YES